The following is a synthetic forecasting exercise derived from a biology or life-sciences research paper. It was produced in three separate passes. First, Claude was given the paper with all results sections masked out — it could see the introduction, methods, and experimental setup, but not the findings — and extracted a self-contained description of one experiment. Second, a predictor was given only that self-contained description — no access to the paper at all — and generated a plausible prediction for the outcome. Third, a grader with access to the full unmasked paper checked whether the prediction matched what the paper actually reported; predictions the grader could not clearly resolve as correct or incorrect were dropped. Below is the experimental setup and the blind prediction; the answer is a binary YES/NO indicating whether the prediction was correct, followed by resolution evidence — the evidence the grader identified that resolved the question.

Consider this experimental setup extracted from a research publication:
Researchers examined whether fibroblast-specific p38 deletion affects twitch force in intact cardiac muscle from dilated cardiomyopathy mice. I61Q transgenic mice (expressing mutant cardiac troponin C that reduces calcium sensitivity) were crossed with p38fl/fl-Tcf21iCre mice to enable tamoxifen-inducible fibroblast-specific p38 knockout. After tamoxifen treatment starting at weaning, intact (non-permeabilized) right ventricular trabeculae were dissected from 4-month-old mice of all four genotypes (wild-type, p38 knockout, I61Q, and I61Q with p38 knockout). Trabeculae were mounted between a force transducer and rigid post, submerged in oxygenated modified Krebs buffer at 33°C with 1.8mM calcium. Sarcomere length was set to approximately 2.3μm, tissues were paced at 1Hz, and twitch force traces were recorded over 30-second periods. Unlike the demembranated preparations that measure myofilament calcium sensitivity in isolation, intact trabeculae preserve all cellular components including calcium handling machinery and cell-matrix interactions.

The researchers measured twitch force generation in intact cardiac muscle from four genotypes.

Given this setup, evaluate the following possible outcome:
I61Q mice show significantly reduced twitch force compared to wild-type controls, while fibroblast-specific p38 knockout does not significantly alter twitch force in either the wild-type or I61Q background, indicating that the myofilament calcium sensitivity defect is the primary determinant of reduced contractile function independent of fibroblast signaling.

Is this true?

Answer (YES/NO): NO